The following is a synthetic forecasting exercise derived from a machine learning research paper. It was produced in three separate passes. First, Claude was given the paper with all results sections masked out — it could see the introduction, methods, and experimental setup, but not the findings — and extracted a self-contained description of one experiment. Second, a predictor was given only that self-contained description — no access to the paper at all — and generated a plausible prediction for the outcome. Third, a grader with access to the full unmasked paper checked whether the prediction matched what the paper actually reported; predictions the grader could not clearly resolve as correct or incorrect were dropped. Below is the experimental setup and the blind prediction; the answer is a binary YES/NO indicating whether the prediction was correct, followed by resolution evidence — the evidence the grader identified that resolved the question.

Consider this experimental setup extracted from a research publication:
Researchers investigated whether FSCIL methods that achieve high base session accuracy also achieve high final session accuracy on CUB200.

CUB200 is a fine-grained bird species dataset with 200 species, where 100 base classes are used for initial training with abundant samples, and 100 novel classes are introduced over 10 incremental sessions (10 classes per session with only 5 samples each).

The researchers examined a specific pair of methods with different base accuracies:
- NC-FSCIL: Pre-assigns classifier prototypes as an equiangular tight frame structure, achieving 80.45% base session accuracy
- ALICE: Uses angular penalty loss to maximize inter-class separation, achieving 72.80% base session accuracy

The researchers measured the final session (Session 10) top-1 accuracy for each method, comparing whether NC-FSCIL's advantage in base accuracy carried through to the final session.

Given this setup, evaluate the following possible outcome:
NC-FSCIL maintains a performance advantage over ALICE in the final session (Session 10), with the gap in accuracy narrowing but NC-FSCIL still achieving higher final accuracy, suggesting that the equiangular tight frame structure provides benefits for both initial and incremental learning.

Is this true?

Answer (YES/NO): NO